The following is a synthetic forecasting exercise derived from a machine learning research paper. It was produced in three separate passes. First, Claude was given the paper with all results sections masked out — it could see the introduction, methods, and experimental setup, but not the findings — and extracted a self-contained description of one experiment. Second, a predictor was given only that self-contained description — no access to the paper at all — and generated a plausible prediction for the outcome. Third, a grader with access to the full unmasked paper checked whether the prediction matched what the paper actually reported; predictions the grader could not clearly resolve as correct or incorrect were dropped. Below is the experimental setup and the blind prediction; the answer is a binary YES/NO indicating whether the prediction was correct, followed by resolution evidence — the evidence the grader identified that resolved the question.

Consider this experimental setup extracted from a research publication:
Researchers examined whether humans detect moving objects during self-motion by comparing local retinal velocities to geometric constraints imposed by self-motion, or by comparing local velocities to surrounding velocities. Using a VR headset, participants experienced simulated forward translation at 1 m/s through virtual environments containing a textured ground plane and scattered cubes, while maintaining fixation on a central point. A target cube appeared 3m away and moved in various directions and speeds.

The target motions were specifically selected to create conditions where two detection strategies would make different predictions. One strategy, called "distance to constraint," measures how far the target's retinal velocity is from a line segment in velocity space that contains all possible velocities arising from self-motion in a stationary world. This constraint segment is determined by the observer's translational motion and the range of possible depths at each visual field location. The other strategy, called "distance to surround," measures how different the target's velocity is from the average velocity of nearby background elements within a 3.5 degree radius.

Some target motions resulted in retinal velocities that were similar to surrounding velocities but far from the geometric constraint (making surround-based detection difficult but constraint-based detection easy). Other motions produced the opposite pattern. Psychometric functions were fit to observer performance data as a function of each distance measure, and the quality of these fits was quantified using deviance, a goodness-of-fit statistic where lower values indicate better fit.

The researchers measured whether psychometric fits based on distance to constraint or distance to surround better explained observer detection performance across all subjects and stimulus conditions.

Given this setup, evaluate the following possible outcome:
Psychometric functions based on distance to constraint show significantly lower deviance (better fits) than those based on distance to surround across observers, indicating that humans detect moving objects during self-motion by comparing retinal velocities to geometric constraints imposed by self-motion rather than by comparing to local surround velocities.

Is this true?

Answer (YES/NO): YES